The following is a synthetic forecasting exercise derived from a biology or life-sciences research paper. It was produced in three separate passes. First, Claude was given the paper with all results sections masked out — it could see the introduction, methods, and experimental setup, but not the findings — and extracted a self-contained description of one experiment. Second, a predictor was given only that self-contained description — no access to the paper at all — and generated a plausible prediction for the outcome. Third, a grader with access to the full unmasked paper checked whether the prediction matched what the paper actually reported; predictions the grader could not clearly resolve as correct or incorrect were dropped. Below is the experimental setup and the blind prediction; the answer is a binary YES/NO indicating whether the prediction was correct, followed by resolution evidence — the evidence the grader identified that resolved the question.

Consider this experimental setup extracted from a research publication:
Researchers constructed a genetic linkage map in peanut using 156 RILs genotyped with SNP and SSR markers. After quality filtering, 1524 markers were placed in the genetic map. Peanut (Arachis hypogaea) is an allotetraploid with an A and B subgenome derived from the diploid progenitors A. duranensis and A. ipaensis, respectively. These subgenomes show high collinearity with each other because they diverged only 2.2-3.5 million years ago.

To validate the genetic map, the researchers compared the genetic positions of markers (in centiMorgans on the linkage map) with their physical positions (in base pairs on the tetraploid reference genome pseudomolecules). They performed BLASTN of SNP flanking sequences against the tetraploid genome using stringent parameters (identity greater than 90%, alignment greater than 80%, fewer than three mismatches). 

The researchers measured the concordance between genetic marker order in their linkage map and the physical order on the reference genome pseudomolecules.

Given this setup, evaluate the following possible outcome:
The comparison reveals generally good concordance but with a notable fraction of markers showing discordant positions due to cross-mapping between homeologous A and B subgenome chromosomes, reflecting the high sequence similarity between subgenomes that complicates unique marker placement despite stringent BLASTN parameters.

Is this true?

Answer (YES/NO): YES